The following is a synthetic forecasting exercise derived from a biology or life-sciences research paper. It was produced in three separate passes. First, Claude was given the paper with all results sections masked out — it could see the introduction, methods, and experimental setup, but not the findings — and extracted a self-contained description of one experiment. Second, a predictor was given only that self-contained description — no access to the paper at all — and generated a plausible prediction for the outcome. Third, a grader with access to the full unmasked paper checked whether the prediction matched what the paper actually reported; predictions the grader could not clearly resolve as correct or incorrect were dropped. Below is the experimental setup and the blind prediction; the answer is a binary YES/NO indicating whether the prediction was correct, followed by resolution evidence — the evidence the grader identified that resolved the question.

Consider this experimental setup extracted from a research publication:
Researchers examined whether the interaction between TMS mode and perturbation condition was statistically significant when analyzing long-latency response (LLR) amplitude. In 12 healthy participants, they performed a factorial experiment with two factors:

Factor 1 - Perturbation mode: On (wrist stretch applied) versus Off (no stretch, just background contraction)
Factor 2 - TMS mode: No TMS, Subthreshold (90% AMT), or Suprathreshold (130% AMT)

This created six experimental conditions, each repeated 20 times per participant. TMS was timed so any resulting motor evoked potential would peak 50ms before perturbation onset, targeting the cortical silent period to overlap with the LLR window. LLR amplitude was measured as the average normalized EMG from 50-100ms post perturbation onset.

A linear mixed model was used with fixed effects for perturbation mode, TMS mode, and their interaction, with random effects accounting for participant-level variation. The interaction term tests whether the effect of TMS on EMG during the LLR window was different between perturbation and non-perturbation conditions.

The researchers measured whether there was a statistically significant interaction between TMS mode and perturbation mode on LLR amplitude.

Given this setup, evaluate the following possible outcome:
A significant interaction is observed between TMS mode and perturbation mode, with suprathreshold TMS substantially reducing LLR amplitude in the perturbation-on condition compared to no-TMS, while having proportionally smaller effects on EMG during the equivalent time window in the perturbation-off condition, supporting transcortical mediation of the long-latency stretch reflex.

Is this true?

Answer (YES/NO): YES